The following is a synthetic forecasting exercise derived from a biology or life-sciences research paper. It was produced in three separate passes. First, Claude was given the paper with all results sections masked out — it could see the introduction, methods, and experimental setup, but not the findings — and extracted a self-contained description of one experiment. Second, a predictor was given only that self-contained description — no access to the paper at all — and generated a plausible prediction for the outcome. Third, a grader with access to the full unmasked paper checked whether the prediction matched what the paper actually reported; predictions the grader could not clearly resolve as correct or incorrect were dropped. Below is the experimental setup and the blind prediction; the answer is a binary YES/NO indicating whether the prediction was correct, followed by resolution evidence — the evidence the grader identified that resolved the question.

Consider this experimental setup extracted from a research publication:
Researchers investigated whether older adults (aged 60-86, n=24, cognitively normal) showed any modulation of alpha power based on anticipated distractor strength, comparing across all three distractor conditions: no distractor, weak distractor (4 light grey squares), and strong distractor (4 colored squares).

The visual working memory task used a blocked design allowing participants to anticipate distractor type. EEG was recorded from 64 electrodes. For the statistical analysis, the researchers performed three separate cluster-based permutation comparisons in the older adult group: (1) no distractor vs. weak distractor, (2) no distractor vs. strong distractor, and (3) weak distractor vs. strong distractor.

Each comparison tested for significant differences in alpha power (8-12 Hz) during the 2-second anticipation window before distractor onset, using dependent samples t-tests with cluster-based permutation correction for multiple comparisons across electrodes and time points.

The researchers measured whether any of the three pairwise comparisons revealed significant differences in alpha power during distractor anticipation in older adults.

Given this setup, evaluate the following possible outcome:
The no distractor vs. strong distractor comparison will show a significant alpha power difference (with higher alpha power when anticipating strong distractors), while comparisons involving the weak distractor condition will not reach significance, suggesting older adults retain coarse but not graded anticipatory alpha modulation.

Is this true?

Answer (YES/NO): NO